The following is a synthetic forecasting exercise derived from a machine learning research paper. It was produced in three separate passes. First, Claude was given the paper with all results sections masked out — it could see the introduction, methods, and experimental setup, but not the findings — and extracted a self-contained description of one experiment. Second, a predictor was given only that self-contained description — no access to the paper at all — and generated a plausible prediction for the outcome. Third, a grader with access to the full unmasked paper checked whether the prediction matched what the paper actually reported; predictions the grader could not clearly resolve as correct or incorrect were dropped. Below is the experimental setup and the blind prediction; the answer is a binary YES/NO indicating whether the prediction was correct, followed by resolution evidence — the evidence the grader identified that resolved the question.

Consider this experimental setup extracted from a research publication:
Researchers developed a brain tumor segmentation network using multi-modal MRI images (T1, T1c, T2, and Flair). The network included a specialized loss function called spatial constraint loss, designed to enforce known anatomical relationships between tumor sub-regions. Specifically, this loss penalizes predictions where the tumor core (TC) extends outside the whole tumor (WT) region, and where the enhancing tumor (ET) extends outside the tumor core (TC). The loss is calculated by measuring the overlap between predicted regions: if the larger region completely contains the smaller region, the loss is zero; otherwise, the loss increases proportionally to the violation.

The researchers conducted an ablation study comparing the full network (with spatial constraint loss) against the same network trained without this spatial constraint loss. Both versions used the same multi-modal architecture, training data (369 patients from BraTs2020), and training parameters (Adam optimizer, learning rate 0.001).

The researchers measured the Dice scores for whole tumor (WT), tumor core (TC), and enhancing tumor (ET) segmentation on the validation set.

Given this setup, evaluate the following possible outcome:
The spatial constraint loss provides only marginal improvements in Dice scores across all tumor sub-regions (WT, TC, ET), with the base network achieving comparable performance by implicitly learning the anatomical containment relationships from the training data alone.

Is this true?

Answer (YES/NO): YES